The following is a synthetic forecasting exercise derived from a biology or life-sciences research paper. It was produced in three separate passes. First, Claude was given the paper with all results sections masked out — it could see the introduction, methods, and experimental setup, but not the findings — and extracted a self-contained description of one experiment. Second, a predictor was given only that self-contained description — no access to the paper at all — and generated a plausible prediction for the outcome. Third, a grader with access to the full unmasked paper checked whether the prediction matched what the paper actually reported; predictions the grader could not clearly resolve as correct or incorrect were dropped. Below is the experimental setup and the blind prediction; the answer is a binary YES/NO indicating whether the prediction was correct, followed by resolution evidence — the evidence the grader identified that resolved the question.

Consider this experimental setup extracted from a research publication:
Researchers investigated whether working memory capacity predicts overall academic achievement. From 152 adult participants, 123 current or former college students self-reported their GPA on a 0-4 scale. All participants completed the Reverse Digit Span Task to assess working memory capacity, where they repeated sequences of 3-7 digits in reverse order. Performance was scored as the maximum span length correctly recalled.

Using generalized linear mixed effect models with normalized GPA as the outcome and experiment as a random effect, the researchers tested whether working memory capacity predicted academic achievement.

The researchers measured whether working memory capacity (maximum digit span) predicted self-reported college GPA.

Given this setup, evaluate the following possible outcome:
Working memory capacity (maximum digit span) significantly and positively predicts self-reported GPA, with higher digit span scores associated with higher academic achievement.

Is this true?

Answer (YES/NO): NO